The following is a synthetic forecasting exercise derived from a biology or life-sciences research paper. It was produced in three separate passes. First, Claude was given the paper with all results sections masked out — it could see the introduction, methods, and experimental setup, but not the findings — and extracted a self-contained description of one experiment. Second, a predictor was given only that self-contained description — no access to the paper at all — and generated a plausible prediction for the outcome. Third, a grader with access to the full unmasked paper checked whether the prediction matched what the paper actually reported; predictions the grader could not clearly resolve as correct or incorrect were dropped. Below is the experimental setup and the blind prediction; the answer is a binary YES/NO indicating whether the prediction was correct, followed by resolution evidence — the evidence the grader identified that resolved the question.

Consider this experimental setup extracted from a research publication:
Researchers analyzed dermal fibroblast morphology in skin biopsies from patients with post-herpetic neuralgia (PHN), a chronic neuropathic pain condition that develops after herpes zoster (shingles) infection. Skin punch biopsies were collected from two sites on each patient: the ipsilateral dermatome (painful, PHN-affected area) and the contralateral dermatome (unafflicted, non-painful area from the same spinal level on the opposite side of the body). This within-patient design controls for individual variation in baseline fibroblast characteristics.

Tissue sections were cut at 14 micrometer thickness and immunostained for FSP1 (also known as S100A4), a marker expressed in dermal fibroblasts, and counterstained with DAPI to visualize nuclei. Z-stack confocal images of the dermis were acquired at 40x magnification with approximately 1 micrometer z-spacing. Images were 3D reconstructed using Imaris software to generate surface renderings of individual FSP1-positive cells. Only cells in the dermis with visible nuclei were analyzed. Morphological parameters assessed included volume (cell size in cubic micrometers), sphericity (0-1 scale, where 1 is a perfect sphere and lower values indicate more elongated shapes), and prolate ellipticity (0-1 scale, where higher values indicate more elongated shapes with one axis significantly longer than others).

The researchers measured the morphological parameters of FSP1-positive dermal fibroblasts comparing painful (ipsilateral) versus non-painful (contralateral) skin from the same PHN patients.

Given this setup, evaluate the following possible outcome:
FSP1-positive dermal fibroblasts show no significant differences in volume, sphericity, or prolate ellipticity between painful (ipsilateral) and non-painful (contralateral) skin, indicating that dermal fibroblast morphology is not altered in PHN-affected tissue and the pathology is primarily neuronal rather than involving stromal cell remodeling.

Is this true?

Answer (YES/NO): NO